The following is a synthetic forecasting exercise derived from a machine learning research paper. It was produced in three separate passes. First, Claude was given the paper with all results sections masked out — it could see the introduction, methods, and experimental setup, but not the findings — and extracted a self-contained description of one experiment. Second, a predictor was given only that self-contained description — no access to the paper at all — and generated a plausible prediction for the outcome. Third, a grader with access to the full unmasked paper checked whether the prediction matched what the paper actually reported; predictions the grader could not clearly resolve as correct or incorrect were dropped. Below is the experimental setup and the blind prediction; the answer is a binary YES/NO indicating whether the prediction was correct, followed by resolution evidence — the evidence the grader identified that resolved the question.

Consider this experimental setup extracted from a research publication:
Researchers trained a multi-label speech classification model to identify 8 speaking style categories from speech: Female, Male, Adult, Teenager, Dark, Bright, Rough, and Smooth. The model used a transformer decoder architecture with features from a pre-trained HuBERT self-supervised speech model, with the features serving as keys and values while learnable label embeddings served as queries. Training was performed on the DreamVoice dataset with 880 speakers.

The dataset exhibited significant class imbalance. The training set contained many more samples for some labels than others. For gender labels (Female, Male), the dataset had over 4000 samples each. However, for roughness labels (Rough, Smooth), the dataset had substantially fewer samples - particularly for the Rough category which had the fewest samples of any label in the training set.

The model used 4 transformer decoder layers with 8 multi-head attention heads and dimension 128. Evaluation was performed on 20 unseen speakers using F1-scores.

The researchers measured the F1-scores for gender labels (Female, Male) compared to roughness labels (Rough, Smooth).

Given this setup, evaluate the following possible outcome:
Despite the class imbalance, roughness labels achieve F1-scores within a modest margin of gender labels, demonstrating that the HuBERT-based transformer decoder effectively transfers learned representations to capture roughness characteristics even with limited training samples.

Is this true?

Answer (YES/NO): NO